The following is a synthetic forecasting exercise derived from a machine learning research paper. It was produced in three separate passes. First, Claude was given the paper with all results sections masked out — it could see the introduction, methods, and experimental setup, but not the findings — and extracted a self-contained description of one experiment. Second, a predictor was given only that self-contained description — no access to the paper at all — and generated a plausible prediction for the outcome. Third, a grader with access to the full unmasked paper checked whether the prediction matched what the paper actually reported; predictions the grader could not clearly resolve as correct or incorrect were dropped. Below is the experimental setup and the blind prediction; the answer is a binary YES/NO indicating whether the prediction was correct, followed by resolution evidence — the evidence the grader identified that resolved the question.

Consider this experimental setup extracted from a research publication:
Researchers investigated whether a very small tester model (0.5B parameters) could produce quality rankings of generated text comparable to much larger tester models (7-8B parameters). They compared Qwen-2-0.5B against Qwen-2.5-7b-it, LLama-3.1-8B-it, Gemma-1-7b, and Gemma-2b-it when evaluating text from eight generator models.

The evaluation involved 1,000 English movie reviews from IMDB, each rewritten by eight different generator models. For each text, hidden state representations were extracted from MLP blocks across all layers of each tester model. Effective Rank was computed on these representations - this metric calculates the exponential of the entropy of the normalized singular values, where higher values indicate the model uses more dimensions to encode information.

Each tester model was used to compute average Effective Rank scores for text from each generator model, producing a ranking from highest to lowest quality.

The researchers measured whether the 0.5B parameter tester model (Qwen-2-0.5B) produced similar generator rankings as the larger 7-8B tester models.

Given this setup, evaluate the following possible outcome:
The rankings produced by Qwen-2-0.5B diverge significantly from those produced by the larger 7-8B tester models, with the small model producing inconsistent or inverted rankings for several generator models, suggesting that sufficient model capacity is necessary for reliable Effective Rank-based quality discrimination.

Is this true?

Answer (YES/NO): NO